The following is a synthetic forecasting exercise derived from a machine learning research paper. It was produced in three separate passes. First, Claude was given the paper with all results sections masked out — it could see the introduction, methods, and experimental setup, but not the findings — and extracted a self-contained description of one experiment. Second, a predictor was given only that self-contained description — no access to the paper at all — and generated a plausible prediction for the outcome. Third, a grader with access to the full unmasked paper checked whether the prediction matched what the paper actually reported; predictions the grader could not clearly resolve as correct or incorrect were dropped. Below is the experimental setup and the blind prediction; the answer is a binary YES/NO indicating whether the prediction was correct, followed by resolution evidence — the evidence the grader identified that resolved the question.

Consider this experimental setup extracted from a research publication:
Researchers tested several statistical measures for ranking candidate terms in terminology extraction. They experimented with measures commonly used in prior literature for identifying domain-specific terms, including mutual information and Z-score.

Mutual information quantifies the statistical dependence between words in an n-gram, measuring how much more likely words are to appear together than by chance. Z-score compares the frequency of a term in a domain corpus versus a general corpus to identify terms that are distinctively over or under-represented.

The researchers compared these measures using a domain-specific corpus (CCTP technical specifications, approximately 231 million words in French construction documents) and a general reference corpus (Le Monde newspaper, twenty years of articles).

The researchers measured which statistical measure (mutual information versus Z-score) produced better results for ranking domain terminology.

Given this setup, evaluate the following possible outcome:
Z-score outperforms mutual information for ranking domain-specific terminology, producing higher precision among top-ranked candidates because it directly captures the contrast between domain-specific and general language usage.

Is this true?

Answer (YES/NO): NO